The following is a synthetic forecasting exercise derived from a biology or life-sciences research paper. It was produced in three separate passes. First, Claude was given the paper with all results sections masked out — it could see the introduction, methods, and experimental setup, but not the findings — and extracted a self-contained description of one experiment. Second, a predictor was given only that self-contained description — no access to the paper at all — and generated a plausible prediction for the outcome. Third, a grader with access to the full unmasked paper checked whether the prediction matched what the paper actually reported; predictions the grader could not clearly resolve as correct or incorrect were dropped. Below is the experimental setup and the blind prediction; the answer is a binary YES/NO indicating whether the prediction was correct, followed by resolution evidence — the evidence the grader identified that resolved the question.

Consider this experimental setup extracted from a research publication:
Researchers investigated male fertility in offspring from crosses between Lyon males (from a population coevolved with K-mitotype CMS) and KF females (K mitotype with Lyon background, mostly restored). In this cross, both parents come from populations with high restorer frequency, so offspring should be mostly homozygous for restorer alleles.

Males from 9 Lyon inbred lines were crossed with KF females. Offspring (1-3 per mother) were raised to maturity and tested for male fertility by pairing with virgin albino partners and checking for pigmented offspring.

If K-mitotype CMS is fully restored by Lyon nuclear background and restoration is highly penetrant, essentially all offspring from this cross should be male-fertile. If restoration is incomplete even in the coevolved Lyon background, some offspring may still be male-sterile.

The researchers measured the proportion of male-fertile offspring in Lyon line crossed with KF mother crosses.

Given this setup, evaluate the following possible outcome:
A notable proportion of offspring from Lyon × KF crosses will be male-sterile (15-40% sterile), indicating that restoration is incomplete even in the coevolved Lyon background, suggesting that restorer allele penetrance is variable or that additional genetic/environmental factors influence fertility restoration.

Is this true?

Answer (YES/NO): NO